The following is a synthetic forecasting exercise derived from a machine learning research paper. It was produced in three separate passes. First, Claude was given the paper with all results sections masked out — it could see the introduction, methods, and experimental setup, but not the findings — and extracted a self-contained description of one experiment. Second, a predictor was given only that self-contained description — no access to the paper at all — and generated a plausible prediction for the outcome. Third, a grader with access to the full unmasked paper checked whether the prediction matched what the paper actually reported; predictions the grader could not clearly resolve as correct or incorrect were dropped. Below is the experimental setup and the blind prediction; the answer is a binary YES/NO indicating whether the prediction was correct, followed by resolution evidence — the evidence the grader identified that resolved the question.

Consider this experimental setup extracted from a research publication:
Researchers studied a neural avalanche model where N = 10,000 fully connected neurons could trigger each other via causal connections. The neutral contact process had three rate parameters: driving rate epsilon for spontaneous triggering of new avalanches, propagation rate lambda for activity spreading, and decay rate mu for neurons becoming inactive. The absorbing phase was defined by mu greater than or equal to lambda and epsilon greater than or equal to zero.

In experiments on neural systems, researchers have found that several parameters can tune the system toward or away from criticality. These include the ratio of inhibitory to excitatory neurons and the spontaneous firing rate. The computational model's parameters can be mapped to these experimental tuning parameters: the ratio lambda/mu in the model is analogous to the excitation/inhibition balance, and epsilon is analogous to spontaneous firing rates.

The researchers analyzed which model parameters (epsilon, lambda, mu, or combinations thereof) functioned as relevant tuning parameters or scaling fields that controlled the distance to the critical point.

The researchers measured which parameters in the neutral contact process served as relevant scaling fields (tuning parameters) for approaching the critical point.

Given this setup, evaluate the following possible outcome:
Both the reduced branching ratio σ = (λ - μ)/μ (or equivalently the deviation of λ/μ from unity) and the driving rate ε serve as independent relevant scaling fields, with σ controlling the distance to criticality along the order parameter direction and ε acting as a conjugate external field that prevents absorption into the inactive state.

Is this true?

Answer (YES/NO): YES